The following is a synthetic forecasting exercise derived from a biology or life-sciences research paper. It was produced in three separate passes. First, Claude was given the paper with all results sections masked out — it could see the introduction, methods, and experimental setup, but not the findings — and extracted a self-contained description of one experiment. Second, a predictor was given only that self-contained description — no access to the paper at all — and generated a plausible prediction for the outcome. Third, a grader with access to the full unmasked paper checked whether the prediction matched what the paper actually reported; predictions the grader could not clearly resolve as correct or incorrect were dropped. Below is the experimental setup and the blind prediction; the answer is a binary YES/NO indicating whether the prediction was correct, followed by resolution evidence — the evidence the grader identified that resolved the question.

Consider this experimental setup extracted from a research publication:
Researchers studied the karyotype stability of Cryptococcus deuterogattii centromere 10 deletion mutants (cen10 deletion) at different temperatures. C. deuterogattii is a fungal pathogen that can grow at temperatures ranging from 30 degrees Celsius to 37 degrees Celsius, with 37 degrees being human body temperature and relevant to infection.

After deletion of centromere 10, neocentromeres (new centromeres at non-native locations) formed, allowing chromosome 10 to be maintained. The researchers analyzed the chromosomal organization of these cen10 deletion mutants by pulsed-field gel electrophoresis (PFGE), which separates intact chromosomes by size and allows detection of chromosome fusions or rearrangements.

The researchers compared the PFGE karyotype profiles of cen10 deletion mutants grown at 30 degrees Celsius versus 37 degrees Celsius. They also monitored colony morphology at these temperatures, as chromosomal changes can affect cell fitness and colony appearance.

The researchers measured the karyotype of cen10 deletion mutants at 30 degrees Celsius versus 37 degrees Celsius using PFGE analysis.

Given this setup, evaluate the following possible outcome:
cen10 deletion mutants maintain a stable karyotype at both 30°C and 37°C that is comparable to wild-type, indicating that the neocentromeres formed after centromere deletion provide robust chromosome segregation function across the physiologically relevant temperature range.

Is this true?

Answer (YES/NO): NO